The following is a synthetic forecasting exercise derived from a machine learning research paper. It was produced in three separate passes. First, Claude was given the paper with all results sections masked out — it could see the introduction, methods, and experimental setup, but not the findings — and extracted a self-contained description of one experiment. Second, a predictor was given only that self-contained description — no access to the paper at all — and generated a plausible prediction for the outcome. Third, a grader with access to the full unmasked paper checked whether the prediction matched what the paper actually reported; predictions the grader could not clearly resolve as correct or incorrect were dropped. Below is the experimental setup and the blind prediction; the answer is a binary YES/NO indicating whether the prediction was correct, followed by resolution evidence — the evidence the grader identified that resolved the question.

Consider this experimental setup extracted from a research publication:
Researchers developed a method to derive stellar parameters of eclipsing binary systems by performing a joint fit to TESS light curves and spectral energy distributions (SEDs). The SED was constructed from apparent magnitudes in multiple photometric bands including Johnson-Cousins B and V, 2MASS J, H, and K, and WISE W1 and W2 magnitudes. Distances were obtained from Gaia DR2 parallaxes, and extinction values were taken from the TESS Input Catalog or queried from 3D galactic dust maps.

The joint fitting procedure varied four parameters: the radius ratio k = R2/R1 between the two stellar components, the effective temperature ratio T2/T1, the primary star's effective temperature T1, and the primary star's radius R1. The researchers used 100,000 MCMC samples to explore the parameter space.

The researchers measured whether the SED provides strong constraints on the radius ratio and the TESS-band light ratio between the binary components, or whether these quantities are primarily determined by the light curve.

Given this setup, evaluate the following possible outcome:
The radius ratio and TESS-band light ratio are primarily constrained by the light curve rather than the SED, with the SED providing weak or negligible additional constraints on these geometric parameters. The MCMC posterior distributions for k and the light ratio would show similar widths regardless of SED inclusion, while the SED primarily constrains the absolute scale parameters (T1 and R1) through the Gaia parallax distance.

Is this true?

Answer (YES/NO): YES